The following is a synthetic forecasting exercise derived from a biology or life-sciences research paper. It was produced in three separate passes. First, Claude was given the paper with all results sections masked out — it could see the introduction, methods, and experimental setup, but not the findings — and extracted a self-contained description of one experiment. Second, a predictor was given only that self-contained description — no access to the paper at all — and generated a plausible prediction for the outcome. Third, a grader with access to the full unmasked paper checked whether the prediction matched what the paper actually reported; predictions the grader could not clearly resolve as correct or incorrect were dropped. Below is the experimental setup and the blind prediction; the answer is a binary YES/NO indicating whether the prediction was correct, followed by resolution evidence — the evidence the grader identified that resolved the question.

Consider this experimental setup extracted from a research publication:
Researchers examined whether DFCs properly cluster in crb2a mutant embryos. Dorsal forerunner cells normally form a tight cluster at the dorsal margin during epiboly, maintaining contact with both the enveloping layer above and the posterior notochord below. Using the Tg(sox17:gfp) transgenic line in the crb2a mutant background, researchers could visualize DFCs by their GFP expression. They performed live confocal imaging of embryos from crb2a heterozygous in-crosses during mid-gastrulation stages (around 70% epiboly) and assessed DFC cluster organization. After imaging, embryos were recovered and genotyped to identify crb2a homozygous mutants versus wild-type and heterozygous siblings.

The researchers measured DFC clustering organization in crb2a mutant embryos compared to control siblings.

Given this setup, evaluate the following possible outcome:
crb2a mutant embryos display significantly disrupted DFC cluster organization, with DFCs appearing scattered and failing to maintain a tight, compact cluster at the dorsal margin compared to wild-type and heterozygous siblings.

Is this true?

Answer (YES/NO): YES